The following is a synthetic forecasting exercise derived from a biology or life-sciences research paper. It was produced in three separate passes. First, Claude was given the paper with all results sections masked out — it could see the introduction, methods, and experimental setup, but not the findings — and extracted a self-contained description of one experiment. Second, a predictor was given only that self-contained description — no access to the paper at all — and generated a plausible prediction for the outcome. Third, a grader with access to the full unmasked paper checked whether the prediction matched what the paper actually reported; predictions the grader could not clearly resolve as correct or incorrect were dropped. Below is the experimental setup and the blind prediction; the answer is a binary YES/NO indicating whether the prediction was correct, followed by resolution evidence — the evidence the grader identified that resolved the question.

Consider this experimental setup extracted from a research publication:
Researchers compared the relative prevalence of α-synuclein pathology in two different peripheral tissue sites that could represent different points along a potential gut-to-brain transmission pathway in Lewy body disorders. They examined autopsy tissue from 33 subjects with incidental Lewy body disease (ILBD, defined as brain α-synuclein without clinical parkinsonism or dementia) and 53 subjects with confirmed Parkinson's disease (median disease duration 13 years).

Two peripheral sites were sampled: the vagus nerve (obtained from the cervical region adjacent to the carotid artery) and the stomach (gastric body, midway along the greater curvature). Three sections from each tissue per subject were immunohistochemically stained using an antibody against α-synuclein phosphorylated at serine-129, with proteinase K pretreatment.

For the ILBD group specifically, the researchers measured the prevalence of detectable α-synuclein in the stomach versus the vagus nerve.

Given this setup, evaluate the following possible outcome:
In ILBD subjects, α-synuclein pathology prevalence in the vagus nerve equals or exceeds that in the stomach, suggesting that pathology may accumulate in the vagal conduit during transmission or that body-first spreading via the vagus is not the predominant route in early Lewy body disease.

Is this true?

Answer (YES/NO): YES